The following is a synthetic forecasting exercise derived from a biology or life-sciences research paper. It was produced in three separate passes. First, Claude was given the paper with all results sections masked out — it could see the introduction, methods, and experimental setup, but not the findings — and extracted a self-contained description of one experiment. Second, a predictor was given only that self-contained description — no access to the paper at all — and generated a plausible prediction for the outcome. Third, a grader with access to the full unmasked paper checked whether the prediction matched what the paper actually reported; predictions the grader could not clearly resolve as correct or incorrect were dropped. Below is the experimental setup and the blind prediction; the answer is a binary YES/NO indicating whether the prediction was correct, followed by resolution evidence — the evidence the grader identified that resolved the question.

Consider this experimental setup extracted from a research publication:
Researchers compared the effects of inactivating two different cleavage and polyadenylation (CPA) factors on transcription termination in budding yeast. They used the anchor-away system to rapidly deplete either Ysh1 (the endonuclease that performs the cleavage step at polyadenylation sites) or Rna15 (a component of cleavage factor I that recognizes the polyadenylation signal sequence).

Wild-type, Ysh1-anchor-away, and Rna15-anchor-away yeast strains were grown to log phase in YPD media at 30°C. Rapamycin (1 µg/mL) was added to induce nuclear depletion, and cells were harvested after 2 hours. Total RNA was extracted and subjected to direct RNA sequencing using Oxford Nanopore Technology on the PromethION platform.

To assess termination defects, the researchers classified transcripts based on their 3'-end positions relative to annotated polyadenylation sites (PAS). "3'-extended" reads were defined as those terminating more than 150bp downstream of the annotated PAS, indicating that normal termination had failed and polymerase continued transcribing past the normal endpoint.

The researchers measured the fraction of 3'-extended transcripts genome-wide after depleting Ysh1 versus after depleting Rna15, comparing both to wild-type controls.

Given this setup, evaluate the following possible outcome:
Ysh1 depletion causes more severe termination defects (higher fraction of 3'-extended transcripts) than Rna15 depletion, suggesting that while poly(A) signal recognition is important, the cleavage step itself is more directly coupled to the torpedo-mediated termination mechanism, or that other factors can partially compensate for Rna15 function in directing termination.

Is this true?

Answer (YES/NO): NO